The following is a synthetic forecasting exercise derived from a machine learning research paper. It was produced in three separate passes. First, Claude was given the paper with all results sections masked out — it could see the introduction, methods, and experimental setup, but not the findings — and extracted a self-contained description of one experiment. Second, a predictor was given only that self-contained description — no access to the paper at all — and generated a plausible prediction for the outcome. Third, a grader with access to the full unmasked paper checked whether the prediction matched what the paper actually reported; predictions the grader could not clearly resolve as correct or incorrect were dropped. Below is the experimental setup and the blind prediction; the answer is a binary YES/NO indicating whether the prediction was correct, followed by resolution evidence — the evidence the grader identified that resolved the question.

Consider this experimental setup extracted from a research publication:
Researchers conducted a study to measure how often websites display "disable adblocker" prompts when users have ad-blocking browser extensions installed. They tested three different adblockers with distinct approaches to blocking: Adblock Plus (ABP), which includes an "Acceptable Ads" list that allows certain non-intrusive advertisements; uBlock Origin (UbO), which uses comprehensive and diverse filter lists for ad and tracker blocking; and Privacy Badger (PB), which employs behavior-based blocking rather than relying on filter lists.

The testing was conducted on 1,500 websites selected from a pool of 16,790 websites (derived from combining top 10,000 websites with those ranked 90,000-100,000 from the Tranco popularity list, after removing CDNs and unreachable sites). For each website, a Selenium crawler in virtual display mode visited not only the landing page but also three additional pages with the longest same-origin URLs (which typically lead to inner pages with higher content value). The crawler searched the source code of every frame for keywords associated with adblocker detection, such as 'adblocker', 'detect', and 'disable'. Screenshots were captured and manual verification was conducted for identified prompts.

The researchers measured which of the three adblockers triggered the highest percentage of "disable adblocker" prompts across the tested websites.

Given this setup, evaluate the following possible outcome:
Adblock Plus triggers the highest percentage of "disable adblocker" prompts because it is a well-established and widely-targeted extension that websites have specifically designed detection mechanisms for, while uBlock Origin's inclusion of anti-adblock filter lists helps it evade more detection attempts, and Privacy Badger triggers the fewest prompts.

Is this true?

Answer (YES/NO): NO